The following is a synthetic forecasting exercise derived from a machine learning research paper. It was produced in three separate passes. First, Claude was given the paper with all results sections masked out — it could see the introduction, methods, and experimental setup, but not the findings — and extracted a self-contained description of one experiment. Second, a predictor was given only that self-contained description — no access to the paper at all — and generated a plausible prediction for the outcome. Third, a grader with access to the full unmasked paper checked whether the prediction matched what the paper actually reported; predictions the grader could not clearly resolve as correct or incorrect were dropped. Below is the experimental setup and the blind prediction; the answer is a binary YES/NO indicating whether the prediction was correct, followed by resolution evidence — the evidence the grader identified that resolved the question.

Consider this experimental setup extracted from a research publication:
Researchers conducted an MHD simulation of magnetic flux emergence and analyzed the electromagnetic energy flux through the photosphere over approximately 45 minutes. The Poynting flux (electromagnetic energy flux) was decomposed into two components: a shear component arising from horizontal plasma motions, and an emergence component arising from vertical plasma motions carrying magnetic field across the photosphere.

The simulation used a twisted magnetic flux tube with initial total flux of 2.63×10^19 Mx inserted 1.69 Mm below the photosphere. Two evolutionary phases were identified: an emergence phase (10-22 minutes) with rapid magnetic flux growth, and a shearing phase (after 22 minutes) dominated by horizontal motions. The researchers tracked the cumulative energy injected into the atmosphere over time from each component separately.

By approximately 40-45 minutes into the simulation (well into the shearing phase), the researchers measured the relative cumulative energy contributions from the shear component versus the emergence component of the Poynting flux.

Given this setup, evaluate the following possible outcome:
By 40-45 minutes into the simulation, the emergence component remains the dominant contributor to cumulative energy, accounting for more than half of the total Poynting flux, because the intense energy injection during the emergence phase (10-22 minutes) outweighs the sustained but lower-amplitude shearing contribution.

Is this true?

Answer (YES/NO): NO